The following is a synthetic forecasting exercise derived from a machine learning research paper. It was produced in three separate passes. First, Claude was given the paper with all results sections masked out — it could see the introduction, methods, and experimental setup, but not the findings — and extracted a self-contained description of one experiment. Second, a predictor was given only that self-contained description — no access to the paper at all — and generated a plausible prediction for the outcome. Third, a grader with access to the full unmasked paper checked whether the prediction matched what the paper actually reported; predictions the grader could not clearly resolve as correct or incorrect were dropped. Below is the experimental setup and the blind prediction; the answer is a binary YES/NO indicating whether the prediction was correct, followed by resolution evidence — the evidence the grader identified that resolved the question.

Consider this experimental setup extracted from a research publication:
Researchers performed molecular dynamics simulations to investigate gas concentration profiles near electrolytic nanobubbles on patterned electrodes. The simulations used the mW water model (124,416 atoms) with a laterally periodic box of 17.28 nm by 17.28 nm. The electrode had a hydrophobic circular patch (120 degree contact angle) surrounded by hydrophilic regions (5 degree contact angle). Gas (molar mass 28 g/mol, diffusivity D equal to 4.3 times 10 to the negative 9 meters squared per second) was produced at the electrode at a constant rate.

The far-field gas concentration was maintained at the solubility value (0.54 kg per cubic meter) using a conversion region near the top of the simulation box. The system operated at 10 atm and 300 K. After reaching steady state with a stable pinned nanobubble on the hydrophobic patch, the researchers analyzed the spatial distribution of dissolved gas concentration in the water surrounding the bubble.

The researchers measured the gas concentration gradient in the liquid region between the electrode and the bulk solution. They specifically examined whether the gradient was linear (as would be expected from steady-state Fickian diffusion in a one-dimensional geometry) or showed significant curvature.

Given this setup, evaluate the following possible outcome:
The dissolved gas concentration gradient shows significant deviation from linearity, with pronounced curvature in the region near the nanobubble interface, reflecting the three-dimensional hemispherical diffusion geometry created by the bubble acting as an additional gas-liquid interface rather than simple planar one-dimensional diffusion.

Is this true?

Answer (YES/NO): NO